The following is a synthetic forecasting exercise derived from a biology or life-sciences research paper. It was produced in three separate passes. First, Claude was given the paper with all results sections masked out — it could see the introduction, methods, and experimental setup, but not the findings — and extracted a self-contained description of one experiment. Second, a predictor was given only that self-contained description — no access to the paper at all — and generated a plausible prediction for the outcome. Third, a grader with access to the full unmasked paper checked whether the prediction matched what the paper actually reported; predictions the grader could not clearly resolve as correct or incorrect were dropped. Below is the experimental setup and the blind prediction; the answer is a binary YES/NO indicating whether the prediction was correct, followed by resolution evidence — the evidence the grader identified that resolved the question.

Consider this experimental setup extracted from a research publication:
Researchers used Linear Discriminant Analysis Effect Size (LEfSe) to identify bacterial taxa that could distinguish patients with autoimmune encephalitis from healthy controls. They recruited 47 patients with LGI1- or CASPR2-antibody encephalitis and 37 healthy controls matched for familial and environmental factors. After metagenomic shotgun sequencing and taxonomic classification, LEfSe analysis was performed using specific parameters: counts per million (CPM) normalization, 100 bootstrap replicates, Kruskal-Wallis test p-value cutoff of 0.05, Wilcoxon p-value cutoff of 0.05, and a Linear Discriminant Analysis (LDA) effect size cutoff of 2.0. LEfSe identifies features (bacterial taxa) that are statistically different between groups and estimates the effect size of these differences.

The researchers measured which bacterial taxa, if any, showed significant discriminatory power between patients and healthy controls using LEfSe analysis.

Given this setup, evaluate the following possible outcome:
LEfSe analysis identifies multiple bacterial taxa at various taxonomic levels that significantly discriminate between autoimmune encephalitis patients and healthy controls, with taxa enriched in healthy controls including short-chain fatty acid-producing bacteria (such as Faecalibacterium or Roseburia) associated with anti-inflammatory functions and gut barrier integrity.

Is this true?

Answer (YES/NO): NO